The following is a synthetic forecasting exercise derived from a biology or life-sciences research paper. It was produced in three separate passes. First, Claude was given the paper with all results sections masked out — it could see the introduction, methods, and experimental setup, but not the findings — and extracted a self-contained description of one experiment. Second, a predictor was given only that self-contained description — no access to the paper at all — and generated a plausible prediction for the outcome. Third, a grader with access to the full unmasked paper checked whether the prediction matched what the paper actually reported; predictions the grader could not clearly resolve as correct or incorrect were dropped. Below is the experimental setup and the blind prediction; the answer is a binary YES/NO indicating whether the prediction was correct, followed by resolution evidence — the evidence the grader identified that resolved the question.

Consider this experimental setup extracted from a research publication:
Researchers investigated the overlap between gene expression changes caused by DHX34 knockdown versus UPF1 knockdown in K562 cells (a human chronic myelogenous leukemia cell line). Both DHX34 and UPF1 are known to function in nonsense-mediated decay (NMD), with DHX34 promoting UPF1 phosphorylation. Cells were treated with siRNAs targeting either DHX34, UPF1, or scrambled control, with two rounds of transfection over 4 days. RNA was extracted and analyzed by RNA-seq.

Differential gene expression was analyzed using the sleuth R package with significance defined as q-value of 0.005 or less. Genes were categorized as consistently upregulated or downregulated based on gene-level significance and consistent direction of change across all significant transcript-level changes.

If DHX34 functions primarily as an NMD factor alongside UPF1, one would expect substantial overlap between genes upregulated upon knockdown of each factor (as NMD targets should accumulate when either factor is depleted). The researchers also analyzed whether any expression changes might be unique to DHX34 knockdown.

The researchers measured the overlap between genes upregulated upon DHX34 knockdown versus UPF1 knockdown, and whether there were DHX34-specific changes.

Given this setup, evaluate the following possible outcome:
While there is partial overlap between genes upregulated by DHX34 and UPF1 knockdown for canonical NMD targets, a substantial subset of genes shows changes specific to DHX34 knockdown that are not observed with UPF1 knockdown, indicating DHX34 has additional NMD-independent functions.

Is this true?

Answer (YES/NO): YES